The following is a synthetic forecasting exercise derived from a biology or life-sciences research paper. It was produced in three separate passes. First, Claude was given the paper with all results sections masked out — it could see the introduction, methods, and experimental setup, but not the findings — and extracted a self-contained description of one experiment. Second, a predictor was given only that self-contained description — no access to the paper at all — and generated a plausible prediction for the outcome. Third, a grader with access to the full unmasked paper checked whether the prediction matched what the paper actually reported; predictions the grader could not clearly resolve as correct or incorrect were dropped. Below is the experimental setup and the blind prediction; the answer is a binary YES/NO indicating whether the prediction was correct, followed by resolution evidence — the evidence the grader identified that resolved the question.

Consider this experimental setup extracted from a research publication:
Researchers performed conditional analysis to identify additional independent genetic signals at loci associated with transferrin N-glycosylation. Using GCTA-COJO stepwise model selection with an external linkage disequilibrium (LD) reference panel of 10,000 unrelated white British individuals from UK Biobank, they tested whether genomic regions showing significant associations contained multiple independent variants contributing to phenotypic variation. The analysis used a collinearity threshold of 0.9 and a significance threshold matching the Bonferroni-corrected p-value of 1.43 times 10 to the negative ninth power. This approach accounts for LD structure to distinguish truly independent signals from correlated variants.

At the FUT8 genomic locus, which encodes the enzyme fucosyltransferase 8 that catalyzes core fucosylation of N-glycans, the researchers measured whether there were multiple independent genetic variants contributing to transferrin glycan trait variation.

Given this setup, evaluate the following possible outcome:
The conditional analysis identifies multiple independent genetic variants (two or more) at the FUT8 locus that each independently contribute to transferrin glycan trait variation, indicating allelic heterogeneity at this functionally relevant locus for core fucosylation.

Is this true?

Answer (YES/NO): YES